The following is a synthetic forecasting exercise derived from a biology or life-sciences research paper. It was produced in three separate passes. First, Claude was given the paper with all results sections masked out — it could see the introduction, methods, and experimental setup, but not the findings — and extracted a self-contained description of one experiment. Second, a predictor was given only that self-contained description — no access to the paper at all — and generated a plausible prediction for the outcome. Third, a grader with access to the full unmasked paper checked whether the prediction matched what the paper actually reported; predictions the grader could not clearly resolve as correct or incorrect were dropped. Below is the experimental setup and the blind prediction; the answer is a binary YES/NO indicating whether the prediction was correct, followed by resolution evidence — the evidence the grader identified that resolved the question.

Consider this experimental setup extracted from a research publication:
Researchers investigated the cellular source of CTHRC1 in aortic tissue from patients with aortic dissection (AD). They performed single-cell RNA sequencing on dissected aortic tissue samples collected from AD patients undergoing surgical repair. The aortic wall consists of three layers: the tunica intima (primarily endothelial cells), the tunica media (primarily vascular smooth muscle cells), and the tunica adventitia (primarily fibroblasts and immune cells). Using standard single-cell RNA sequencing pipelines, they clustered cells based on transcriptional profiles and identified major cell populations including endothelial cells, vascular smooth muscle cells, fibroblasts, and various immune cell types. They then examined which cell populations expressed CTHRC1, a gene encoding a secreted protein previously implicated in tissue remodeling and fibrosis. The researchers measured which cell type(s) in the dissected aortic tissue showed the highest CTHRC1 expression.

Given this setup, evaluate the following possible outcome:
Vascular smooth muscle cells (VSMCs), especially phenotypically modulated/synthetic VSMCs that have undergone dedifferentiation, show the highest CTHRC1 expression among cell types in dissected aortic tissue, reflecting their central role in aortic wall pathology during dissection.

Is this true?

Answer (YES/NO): NO